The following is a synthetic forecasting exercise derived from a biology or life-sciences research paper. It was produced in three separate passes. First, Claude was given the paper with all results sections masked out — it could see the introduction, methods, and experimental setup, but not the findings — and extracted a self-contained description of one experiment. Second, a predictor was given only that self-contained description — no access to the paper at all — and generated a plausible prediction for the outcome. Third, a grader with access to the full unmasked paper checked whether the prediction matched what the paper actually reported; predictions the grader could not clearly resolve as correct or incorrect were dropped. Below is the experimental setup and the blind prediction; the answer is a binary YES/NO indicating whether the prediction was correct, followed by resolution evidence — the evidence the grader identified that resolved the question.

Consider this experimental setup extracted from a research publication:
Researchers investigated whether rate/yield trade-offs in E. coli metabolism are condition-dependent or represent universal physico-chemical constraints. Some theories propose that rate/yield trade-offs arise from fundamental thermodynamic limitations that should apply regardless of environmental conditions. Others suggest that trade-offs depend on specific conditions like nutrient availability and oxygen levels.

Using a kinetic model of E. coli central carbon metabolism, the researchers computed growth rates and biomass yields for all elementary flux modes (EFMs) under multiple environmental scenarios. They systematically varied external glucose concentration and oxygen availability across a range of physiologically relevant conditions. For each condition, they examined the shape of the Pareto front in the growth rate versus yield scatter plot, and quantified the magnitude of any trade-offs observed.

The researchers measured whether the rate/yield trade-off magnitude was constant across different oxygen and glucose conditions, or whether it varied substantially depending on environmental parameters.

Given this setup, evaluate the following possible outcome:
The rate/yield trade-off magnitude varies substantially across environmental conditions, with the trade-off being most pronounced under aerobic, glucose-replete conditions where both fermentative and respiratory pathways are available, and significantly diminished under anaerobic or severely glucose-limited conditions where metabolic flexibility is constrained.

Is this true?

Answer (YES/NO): NO